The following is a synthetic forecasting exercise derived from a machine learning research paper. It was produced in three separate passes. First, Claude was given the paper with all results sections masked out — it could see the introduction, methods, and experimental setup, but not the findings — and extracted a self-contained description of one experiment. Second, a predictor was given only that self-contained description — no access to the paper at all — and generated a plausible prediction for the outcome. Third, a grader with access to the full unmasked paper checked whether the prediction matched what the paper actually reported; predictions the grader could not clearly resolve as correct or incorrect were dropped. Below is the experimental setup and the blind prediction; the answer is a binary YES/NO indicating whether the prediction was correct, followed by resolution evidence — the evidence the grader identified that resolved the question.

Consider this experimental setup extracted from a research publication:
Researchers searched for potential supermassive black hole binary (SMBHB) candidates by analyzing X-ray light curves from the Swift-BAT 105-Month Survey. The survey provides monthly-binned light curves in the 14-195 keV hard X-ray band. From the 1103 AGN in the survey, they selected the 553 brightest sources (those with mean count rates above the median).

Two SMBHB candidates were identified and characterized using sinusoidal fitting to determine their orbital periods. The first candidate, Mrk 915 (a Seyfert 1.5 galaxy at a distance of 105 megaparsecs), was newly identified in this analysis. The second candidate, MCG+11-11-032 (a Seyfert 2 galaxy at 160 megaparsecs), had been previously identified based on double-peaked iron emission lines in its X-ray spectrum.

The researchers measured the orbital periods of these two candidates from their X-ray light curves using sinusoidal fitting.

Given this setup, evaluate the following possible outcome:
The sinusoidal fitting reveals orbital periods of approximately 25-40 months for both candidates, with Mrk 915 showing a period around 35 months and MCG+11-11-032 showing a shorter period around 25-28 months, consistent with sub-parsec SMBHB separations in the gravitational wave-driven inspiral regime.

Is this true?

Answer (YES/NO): YES